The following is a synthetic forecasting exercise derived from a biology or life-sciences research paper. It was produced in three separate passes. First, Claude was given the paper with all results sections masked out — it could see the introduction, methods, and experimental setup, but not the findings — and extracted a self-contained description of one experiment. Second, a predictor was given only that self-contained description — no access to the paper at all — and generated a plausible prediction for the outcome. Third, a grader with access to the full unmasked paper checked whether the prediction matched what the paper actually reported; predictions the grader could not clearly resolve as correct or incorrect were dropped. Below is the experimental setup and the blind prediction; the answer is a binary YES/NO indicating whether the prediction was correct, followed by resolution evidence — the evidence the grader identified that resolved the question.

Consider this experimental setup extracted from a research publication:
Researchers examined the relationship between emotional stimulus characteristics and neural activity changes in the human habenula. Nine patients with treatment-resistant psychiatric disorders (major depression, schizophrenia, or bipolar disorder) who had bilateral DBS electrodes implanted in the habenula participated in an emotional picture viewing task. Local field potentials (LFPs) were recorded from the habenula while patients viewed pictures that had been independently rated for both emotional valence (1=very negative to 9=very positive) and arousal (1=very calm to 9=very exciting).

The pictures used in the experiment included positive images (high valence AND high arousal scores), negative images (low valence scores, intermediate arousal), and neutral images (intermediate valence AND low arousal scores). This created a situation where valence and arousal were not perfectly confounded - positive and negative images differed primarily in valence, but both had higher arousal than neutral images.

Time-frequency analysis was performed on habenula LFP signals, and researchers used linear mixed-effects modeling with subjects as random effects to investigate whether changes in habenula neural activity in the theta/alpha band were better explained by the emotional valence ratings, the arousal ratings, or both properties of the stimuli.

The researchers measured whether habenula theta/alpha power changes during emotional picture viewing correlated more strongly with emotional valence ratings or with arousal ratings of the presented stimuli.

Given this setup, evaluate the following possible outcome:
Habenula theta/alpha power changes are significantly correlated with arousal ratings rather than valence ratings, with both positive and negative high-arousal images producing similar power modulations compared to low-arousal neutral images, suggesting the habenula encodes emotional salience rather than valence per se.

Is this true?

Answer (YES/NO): NO